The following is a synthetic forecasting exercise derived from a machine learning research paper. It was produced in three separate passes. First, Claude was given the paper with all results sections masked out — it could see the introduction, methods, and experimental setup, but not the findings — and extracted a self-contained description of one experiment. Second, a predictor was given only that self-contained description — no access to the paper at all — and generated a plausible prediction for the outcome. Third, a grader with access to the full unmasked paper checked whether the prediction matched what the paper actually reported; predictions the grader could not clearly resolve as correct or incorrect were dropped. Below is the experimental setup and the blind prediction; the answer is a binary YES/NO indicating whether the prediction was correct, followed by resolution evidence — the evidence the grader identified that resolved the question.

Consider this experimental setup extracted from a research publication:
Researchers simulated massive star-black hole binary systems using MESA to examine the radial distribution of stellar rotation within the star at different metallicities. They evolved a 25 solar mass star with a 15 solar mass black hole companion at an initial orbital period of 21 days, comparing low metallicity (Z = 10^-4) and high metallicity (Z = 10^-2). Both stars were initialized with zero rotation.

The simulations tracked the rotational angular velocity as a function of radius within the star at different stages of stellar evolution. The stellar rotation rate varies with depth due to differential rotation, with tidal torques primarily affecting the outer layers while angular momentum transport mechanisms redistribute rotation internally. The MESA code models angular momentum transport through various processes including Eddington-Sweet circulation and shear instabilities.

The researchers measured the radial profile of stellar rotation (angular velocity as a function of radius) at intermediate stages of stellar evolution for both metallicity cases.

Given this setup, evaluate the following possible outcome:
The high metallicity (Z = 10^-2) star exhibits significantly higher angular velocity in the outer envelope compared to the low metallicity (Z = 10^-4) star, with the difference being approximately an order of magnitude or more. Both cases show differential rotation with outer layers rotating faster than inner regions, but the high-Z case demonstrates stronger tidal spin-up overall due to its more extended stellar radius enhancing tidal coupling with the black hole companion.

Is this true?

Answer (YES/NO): NO